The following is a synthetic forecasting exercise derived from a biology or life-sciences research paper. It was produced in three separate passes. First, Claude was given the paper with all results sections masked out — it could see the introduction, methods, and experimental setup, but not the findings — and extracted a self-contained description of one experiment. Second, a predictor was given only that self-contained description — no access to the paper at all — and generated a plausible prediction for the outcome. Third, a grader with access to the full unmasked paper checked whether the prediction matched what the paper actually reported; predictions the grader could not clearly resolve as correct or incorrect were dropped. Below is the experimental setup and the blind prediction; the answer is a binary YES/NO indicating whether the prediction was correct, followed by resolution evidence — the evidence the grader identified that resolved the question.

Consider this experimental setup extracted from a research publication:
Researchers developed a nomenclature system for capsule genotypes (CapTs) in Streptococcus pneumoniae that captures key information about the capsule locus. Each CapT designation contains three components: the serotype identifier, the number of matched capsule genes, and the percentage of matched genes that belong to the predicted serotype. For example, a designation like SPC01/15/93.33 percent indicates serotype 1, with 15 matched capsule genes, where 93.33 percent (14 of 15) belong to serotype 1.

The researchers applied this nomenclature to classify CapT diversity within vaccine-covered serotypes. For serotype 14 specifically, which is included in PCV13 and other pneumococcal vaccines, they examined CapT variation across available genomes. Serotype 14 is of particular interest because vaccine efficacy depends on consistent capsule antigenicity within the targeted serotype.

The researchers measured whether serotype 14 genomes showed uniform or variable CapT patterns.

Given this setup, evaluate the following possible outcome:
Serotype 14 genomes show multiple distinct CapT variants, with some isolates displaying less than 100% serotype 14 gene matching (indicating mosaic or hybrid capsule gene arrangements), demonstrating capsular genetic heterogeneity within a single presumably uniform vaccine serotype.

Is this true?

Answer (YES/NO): YES